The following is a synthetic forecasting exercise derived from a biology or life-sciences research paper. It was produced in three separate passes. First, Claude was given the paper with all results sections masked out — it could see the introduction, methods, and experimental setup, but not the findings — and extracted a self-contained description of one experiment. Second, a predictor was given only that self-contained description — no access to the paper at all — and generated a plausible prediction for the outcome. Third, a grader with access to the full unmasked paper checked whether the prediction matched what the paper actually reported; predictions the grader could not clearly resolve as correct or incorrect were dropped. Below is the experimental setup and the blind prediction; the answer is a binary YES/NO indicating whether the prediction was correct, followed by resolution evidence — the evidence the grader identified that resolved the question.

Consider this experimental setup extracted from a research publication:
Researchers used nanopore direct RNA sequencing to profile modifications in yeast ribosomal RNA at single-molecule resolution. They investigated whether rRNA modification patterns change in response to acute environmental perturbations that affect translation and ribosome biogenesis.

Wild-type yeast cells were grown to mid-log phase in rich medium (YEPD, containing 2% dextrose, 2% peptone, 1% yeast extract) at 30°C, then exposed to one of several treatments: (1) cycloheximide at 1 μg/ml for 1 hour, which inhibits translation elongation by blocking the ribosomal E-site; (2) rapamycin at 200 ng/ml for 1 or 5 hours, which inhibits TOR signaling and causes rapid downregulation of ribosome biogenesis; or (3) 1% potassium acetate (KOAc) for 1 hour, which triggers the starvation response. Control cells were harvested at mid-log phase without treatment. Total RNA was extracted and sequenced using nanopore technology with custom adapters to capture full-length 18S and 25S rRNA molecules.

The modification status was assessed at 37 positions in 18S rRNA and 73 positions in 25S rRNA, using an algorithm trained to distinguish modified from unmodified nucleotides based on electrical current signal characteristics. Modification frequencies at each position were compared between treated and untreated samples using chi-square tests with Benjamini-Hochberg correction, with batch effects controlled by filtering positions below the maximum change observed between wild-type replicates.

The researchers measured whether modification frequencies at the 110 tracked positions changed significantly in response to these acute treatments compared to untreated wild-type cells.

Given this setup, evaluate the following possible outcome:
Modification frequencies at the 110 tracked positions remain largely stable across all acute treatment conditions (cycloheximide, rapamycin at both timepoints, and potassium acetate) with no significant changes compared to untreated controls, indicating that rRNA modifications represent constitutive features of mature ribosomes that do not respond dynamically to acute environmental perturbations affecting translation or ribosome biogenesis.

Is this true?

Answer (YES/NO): YES